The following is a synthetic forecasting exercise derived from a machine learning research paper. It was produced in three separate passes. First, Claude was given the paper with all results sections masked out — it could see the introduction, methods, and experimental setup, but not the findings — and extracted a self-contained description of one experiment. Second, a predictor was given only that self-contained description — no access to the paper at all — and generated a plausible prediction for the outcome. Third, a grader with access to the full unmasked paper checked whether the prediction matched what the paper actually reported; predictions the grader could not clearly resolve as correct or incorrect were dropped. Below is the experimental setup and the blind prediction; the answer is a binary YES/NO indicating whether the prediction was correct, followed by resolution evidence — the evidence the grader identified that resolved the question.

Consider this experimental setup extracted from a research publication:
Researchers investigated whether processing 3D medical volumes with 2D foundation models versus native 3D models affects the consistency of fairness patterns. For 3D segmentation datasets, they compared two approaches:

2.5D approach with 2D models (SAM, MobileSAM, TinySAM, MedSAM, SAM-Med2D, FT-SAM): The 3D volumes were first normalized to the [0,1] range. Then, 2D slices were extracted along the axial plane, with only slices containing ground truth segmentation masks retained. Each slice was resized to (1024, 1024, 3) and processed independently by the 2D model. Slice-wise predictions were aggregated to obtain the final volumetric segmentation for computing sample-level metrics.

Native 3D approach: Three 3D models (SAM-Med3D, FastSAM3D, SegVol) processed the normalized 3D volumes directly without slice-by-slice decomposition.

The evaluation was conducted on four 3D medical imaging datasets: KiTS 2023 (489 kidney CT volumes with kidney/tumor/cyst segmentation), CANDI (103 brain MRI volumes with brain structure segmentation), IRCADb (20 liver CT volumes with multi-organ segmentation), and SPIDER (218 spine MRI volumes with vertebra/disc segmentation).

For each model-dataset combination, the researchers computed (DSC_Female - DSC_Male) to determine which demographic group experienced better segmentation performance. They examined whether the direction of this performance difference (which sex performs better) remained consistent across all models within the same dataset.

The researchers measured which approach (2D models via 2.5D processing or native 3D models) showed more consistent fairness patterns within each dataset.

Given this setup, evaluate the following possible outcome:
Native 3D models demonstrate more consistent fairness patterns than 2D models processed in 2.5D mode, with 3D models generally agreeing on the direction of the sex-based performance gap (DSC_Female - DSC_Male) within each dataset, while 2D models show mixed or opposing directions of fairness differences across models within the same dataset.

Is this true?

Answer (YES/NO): NO